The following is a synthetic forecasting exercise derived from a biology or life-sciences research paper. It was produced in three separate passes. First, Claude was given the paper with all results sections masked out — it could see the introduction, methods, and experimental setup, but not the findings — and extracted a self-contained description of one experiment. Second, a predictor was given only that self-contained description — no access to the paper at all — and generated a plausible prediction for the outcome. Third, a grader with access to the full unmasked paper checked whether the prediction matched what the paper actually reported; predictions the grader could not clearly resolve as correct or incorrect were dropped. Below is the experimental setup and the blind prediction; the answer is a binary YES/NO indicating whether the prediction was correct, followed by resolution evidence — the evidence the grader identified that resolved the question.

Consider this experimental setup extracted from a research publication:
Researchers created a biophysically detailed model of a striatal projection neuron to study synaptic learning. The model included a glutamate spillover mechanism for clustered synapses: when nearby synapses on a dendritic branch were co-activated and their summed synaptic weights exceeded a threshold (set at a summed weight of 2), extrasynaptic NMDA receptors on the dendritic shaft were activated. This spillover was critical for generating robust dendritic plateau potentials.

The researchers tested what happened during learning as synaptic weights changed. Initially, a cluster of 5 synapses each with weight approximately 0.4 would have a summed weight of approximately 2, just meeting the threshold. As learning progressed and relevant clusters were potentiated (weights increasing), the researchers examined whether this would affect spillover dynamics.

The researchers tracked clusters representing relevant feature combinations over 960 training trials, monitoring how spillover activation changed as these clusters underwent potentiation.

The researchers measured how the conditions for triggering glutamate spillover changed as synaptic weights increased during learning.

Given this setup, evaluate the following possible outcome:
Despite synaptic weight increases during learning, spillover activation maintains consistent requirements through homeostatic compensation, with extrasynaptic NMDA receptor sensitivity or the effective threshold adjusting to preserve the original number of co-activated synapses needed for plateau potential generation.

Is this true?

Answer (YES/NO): NO